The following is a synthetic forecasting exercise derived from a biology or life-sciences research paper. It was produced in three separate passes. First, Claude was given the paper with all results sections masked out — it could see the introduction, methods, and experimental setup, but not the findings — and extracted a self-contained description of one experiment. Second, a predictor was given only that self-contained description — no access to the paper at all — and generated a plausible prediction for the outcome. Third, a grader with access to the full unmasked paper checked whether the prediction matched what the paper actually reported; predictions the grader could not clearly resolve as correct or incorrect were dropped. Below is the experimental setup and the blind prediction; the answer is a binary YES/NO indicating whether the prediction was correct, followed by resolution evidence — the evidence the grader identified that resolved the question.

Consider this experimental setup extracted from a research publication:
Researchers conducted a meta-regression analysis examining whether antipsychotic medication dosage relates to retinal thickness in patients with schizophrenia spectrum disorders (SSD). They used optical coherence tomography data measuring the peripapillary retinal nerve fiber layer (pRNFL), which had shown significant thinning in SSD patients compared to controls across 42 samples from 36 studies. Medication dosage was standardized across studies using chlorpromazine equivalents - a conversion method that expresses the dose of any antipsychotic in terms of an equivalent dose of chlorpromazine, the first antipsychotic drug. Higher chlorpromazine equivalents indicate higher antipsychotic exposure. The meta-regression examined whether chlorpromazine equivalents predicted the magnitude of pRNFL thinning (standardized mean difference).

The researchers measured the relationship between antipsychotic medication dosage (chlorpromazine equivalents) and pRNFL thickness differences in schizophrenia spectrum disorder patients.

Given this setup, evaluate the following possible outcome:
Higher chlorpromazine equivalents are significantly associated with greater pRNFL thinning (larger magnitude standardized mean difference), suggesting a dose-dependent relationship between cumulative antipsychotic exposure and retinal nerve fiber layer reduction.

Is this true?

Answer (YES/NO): NO